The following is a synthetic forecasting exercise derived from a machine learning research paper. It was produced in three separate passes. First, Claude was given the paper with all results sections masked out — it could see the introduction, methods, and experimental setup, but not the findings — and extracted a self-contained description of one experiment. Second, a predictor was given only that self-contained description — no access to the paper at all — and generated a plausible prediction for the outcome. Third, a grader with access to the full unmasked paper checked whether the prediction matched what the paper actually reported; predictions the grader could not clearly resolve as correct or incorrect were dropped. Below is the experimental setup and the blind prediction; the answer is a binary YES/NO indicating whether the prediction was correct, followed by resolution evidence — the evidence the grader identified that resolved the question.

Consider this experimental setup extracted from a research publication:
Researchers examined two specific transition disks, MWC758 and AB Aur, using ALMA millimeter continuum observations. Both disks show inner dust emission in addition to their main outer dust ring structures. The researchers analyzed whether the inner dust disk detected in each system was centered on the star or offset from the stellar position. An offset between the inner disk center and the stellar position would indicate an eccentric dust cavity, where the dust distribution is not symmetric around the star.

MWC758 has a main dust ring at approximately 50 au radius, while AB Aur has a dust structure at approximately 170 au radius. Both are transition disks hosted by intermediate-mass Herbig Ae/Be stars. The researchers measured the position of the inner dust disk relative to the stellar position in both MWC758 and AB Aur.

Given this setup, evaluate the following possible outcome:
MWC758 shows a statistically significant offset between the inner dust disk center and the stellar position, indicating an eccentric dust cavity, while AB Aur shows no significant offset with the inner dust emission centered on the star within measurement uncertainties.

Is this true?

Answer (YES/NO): NO